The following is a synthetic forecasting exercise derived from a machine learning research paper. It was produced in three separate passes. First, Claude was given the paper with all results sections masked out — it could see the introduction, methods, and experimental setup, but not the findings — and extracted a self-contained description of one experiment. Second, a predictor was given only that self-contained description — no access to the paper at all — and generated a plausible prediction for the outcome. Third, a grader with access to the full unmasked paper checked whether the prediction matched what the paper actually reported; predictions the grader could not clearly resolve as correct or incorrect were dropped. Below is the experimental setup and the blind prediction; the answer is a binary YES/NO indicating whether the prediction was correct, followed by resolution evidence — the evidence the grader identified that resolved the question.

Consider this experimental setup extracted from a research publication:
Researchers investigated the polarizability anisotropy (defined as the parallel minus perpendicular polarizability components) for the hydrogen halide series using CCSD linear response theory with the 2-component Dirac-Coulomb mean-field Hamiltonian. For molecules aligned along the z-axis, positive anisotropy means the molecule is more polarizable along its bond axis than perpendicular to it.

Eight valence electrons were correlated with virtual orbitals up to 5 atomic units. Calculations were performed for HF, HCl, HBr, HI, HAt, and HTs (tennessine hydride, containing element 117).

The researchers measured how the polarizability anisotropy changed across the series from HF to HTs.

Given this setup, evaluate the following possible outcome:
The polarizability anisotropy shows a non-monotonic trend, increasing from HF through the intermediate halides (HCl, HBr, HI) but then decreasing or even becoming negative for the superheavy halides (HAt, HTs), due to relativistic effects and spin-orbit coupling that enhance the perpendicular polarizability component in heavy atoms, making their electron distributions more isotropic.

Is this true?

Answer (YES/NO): NO